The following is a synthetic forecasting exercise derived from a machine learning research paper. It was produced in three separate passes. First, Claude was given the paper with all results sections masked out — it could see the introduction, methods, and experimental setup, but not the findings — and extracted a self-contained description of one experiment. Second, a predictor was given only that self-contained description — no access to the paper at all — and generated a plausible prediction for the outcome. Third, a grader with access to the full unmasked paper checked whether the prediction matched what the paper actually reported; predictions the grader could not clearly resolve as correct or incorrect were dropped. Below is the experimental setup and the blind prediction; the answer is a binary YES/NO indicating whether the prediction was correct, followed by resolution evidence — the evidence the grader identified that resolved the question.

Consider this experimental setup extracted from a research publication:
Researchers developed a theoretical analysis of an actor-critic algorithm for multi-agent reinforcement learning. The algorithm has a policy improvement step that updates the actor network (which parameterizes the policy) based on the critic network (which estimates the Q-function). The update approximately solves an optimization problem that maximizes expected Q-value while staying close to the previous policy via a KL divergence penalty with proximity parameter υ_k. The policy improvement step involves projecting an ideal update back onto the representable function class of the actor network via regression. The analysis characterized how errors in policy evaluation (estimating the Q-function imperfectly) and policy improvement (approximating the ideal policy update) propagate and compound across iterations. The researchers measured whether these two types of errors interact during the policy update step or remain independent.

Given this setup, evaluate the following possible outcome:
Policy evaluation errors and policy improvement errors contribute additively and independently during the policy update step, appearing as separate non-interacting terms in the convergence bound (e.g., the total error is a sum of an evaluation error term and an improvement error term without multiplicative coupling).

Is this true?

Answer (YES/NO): YES